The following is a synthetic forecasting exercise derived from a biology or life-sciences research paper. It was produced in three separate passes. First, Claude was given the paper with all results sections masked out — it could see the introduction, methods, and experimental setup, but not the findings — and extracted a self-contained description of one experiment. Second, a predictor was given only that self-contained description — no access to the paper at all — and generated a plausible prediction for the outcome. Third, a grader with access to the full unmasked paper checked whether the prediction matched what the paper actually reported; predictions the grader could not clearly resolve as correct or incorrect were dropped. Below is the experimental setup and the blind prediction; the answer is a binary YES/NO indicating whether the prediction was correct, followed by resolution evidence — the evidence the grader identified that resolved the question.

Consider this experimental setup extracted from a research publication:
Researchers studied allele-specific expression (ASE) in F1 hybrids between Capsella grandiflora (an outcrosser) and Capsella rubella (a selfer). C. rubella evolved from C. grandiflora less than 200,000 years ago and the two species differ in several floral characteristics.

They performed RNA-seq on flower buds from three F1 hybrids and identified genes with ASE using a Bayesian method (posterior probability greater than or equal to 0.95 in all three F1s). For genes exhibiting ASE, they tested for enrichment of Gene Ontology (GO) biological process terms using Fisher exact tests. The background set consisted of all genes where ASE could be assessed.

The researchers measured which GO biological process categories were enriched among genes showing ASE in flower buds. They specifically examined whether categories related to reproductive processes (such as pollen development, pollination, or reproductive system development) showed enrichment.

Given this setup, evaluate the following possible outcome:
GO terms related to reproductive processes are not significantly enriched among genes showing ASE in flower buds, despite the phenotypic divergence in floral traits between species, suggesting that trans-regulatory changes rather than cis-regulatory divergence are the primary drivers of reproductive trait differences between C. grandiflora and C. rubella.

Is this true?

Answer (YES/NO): NO